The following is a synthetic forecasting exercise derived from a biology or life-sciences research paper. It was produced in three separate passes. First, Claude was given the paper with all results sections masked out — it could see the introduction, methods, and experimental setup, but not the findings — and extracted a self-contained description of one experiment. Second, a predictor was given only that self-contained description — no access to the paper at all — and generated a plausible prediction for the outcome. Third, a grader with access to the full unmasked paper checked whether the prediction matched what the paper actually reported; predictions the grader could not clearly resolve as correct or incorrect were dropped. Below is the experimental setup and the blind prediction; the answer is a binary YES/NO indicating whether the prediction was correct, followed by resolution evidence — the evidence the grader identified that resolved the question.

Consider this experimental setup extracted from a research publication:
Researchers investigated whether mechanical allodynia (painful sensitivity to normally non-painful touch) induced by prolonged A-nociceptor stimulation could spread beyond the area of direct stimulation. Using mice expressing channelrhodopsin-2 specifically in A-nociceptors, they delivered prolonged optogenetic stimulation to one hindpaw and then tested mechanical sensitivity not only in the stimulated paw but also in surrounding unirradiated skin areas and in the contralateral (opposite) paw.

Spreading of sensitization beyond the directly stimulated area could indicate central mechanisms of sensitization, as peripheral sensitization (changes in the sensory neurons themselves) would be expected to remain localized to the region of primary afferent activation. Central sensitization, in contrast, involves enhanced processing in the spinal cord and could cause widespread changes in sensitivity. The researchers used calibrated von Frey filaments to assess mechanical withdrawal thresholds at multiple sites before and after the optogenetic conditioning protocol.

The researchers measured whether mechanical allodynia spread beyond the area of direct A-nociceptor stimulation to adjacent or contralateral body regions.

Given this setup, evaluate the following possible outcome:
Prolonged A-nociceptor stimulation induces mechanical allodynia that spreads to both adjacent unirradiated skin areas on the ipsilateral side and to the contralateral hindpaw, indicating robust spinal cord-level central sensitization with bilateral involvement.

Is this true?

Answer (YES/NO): NO